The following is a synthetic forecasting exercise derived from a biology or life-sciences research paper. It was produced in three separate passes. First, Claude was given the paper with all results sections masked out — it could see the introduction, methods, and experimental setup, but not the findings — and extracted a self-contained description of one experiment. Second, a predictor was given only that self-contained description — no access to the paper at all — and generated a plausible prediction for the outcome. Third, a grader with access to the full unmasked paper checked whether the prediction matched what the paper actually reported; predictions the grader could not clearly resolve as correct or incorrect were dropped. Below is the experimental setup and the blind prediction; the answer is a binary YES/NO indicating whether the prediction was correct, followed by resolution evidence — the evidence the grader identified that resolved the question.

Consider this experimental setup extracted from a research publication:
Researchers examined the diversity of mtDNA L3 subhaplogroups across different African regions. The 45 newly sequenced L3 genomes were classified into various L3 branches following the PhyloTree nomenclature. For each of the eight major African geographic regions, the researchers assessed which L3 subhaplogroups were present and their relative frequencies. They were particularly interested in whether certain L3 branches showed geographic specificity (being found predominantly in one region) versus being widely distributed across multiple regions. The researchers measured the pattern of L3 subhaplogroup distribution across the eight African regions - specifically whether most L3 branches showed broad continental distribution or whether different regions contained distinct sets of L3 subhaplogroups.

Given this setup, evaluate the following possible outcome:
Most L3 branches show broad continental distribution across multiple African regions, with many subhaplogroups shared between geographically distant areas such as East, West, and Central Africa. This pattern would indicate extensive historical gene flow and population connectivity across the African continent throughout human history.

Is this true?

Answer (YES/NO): YES